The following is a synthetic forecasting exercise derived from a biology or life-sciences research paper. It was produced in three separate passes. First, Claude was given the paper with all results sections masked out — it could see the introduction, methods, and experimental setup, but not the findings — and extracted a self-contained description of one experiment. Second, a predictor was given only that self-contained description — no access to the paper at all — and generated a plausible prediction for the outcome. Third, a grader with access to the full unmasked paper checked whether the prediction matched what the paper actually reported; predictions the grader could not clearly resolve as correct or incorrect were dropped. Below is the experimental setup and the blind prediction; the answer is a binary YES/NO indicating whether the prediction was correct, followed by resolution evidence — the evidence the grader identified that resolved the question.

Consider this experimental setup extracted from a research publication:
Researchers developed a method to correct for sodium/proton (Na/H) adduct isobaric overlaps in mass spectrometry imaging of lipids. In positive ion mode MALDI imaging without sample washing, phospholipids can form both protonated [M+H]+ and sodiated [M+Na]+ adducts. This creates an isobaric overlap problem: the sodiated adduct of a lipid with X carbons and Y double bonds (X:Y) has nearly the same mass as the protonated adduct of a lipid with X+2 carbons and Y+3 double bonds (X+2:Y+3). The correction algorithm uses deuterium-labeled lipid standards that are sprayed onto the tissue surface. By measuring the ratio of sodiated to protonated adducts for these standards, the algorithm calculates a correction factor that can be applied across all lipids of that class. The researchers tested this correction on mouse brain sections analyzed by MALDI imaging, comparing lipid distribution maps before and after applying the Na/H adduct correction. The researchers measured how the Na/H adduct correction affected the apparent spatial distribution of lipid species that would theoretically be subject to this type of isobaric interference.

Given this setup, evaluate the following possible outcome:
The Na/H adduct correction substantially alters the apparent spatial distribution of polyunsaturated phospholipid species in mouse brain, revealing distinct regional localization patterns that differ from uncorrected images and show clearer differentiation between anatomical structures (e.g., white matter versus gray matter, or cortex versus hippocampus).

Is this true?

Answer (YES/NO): YES